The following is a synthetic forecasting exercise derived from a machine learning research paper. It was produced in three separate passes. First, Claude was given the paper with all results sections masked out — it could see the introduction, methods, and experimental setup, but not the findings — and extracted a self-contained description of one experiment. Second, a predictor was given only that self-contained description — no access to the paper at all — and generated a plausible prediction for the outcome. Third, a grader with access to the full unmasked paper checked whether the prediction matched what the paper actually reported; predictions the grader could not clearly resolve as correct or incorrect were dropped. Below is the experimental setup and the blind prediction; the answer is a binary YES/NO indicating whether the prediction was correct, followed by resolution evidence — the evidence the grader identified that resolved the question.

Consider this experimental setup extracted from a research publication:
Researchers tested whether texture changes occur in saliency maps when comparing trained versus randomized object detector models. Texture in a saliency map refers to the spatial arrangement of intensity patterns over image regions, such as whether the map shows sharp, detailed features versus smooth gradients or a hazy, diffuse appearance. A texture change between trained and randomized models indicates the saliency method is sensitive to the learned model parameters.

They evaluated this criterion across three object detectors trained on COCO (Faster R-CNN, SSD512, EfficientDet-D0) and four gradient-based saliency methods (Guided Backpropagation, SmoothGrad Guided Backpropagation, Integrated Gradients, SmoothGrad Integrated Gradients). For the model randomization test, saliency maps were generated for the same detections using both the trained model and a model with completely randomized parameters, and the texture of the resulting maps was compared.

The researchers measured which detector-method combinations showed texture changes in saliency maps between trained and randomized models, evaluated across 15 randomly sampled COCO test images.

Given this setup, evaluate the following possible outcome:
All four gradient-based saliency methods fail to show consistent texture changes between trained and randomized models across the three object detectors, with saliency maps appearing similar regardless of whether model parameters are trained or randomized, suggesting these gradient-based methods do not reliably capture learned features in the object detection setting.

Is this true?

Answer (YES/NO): NO